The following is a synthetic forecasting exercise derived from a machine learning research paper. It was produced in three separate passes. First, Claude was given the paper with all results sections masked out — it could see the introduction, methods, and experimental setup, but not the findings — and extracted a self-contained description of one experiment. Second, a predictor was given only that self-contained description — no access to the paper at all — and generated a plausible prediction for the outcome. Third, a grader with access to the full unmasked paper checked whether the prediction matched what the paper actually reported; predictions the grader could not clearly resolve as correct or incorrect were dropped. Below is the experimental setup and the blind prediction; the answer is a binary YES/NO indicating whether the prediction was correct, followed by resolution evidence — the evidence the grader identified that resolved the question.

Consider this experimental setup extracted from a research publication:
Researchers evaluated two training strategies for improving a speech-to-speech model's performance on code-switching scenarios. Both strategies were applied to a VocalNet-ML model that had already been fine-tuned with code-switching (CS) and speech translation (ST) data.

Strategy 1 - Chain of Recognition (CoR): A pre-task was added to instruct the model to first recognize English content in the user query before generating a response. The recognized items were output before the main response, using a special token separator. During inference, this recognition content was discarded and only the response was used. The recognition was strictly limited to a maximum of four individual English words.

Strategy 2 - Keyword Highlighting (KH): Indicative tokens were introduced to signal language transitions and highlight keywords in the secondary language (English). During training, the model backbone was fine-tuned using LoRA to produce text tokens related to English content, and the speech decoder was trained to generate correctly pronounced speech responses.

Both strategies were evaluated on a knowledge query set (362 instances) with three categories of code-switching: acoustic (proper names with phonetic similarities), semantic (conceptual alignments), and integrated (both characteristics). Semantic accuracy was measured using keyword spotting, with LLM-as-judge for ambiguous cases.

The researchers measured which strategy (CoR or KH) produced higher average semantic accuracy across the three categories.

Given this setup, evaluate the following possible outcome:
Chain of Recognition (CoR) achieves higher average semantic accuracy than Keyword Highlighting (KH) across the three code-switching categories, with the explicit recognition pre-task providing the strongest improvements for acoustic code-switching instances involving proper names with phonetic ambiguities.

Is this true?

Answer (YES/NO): NO